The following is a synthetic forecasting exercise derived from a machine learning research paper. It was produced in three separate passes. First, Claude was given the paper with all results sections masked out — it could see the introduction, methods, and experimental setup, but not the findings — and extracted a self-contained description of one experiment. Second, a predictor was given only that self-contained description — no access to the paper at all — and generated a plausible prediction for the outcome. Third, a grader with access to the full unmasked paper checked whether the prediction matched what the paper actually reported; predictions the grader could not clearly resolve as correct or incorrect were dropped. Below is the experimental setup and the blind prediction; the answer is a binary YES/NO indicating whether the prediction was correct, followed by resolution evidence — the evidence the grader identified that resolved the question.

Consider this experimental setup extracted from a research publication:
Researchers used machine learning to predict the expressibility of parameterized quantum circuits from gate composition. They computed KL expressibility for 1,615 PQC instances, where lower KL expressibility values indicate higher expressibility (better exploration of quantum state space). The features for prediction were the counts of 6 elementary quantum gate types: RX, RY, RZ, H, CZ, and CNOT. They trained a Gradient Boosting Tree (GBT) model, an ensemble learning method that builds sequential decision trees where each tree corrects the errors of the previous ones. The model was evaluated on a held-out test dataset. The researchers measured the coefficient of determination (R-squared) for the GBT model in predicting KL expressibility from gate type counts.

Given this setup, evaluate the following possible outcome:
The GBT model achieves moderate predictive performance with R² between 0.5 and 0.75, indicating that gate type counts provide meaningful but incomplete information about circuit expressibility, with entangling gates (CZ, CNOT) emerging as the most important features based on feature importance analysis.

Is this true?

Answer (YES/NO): NO